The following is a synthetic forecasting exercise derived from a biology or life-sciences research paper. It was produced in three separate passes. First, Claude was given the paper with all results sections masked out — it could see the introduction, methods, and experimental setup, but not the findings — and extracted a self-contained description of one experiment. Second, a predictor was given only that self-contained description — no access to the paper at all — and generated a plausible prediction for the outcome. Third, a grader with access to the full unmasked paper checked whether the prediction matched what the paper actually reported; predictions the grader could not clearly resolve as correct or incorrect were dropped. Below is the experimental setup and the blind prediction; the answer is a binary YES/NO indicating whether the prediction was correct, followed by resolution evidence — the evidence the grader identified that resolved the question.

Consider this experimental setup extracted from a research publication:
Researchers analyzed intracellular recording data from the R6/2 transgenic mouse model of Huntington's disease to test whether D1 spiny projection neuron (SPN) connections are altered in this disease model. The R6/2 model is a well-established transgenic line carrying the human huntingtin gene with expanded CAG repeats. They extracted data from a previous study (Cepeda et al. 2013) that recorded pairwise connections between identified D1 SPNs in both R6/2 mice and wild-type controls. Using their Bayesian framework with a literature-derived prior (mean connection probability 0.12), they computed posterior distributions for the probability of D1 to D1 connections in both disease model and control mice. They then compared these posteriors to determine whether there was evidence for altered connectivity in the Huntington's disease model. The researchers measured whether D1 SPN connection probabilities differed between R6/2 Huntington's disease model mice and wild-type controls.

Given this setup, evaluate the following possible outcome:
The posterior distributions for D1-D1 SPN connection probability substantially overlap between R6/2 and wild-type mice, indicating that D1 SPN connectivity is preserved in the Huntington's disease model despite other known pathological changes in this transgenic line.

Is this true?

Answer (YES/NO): NO